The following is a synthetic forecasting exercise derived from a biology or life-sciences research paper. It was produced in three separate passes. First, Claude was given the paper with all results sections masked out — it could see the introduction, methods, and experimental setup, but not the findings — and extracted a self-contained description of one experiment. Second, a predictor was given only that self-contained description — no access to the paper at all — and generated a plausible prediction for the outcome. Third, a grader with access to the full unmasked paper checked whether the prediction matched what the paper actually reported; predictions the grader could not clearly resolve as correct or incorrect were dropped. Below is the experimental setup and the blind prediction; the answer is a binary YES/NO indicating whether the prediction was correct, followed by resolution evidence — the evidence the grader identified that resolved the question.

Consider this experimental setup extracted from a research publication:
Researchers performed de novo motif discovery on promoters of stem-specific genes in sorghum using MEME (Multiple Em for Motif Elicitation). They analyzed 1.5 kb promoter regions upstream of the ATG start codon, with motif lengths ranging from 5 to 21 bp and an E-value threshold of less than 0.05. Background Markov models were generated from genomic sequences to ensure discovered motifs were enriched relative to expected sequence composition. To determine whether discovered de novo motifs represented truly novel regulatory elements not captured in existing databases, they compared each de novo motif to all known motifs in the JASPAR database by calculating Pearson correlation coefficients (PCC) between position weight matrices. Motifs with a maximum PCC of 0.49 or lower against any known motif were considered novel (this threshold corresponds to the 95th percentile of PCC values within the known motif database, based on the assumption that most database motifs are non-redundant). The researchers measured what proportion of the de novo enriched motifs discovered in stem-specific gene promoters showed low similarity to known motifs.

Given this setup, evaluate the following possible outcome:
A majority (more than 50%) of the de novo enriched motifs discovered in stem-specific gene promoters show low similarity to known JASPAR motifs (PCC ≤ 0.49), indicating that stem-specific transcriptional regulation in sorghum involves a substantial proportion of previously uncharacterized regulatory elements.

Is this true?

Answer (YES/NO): YES